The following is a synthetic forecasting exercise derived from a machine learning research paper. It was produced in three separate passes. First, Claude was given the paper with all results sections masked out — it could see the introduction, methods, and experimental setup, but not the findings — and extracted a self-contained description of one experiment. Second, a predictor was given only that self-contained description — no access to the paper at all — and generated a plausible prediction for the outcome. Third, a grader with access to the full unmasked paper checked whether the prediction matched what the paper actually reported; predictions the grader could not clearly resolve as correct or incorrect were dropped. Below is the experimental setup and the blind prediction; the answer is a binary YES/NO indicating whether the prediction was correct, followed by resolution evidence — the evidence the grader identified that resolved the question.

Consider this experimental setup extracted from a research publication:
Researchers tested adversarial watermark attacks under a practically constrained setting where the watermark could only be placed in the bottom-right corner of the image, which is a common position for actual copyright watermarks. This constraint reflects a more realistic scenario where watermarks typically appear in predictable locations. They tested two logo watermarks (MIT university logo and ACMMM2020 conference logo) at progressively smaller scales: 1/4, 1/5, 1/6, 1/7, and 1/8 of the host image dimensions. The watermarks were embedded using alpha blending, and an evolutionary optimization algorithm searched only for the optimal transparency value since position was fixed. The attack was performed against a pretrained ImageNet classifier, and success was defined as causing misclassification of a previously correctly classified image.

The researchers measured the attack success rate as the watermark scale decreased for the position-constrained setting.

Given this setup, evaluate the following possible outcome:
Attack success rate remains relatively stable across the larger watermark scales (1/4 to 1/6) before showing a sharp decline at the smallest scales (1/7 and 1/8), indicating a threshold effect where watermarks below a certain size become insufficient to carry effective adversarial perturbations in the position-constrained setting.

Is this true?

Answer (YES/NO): NO